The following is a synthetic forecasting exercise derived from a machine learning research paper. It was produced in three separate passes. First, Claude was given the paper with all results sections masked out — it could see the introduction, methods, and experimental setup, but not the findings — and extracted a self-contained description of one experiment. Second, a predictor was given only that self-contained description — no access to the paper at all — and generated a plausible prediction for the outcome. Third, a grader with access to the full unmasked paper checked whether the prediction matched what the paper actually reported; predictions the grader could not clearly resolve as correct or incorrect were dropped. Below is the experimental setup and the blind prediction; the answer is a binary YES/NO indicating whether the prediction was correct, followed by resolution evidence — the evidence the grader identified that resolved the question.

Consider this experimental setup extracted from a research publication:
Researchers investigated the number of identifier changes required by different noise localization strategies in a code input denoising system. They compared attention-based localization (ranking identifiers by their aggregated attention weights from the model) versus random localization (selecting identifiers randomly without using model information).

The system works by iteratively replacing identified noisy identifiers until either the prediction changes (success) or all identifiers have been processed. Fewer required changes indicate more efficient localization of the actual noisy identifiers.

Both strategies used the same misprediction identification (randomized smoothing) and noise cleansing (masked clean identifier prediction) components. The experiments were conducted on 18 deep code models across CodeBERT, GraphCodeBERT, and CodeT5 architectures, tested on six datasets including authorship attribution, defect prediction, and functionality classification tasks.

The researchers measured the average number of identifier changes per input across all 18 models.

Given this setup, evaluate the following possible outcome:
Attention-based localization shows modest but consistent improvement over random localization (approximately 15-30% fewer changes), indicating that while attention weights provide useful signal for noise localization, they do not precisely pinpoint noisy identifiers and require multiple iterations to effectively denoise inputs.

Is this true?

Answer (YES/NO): NO